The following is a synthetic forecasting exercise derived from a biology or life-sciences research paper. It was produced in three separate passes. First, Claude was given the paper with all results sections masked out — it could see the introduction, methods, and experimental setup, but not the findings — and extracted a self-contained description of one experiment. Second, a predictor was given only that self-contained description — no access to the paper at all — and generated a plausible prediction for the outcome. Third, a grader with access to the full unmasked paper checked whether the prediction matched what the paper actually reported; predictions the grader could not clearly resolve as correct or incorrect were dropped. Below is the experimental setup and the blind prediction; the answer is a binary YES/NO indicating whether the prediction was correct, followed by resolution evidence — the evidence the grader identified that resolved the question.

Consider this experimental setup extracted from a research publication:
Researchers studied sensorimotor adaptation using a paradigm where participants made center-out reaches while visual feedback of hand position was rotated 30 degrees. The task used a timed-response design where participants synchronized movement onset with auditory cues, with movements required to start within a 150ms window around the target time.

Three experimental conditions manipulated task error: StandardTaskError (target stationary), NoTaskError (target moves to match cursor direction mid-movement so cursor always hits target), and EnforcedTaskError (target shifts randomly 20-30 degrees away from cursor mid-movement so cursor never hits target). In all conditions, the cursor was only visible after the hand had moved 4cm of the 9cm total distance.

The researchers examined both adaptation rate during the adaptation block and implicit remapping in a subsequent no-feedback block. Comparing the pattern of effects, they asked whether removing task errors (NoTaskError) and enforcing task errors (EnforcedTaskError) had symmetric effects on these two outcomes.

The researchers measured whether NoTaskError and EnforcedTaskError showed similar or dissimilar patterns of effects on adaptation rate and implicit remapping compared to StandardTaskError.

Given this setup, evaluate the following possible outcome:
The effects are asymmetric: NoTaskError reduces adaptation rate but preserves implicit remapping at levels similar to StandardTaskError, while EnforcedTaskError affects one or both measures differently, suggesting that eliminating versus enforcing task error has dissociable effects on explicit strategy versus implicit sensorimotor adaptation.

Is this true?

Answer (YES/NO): NO